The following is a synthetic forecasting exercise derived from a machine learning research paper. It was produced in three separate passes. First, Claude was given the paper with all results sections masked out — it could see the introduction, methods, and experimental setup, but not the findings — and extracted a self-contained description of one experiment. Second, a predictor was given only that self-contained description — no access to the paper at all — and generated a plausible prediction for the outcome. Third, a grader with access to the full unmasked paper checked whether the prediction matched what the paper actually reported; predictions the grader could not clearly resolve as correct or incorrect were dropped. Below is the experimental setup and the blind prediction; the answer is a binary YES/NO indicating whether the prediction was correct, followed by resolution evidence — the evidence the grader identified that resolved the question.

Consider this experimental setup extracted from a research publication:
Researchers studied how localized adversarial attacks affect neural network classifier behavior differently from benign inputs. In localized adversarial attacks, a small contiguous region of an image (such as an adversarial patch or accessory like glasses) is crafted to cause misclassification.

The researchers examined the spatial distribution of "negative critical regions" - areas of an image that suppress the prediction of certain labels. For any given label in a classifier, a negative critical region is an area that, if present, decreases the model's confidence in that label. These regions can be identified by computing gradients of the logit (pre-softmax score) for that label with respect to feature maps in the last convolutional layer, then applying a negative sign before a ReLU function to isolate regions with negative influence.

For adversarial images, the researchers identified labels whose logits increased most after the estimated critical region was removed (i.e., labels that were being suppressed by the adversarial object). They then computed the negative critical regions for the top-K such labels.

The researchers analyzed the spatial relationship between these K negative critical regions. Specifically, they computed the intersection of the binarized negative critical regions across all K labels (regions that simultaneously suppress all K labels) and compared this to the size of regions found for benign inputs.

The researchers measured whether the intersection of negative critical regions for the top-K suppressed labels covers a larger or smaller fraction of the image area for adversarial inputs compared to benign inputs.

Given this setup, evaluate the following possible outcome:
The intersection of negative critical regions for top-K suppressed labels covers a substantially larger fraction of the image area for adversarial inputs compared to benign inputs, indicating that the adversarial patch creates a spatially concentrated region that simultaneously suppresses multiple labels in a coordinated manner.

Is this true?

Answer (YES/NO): YES